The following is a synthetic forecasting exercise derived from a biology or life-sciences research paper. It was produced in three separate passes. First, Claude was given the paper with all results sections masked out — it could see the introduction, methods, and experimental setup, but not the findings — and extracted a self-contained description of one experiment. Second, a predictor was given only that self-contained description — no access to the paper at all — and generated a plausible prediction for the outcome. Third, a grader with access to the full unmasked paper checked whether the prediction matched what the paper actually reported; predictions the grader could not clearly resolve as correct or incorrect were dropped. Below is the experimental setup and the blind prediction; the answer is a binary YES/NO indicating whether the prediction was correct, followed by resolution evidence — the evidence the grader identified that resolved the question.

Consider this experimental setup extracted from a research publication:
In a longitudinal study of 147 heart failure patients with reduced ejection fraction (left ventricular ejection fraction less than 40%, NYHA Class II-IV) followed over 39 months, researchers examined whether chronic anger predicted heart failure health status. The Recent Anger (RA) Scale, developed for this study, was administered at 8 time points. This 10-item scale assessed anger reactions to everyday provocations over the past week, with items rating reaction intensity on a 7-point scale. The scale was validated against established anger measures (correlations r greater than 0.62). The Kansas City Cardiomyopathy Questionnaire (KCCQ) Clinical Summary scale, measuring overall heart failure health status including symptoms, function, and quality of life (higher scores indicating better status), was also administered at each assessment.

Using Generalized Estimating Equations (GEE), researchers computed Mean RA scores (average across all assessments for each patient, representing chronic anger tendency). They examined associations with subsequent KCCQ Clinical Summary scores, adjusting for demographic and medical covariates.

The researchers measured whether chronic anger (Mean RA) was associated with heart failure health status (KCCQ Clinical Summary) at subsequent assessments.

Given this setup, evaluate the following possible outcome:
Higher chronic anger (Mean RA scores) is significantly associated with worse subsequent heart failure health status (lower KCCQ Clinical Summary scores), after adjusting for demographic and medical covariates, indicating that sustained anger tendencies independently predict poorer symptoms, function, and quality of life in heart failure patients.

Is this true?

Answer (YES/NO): YES